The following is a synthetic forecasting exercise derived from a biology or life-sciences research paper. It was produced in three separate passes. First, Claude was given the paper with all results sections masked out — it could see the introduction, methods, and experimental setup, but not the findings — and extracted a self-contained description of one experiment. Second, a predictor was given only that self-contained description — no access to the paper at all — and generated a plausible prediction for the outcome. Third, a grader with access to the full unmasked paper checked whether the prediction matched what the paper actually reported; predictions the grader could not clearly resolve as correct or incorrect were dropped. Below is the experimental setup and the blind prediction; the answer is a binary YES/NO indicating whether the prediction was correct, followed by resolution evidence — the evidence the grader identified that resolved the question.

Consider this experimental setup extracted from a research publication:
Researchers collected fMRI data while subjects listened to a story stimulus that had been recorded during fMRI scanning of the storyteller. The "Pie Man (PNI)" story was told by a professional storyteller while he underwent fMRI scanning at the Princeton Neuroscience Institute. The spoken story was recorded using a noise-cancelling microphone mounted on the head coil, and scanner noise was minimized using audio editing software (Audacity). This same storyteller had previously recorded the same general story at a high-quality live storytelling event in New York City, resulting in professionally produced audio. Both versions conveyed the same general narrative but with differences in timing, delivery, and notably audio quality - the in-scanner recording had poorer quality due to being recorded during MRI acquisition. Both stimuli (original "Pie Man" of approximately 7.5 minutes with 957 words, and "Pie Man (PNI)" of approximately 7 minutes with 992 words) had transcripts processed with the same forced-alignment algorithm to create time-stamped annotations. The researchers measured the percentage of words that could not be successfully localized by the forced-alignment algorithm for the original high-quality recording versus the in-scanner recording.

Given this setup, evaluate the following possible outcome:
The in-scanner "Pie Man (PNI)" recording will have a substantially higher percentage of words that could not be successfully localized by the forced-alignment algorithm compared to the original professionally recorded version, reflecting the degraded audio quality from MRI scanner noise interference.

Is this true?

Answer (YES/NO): NO